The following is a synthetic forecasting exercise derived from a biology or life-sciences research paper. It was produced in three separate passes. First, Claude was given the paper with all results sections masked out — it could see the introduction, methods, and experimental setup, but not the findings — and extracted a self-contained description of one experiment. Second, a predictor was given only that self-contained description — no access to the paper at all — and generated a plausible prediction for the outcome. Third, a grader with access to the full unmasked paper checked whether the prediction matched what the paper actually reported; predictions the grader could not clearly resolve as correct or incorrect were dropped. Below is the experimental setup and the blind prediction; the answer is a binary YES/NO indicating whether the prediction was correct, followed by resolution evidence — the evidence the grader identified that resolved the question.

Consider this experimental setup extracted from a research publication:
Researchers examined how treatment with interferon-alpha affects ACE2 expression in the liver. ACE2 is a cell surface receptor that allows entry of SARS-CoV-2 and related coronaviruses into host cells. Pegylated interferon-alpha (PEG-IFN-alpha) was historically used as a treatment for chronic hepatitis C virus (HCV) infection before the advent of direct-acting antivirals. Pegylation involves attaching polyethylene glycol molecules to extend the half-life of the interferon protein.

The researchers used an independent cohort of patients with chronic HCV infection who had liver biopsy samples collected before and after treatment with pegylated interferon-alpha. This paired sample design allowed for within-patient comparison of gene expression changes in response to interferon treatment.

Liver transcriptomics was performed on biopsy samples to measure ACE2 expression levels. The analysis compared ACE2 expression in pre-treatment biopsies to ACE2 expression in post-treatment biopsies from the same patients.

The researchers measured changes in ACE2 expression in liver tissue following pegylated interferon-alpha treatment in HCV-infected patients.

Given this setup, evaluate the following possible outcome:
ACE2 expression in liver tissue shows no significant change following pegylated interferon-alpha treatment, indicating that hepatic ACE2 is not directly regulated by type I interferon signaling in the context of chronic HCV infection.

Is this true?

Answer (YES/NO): NO